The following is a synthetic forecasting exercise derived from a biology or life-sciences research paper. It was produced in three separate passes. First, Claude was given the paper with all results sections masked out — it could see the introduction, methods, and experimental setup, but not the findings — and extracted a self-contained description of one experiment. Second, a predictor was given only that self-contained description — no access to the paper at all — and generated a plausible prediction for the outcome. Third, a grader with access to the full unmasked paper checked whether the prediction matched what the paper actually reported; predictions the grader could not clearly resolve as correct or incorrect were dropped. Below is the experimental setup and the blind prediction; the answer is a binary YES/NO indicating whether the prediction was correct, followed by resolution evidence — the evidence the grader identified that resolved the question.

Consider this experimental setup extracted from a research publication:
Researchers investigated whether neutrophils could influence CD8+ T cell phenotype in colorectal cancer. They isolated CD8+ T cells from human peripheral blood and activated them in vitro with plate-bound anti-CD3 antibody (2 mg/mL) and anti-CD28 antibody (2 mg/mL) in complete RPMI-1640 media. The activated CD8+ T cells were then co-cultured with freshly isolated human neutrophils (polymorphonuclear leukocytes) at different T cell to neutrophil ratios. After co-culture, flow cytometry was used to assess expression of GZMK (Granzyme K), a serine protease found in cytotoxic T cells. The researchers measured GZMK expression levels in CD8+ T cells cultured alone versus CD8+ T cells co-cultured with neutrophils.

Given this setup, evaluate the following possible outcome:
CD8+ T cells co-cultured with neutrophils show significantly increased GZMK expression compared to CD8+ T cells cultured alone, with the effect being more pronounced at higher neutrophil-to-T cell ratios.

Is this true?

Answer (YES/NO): YES